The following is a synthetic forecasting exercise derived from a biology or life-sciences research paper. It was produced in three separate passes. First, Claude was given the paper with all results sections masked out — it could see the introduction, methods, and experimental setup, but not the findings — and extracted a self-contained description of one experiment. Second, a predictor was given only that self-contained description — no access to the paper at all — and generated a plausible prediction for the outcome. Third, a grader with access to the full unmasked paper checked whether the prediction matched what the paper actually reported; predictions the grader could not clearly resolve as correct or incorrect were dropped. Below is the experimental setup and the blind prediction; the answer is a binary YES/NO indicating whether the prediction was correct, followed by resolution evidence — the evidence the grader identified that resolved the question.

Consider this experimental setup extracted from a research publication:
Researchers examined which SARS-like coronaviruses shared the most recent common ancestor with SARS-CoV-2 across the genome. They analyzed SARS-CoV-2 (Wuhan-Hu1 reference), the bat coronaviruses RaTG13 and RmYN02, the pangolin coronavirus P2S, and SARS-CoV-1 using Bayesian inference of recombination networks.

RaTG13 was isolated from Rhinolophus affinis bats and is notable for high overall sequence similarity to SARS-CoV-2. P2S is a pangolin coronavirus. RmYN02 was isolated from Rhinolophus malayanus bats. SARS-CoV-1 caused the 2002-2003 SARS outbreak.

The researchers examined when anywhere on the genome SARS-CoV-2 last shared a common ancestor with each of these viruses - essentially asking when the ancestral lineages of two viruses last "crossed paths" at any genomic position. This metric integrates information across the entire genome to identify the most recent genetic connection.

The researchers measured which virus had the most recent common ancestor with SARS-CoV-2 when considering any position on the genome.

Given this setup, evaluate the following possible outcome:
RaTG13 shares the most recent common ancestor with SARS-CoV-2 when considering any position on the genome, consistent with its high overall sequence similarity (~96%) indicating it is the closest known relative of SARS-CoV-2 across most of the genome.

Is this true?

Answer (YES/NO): NO